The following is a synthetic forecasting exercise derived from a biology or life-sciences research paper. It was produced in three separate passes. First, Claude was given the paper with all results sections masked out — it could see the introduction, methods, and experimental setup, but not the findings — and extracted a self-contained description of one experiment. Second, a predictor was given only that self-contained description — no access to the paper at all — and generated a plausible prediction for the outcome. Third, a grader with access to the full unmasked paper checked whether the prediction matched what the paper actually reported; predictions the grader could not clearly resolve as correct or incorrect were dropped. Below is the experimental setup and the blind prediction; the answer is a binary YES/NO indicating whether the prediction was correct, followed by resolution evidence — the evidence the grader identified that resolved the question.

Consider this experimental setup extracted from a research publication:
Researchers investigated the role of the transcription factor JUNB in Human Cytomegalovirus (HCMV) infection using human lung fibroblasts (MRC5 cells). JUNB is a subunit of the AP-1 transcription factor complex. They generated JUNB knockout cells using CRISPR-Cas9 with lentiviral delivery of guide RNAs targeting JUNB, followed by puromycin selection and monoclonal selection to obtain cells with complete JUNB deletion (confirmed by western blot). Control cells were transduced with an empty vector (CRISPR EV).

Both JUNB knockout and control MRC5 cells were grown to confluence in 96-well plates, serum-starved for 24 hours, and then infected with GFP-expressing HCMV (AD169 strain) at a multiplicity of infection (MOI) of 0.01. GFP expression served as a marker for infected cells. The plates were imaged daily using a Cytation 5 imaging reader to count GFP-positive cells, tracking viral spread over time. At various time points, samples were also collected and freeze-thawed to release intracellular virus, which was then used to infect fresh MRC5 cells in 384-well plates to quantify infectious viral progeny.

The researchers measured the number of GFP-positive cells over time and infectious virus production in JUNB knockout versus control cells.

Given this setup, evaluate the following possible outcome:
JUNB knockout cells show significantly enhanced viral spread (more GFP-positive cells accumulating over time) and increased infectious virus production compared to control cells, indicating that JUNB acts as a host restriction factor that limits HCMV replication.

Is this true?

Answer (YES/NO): YES